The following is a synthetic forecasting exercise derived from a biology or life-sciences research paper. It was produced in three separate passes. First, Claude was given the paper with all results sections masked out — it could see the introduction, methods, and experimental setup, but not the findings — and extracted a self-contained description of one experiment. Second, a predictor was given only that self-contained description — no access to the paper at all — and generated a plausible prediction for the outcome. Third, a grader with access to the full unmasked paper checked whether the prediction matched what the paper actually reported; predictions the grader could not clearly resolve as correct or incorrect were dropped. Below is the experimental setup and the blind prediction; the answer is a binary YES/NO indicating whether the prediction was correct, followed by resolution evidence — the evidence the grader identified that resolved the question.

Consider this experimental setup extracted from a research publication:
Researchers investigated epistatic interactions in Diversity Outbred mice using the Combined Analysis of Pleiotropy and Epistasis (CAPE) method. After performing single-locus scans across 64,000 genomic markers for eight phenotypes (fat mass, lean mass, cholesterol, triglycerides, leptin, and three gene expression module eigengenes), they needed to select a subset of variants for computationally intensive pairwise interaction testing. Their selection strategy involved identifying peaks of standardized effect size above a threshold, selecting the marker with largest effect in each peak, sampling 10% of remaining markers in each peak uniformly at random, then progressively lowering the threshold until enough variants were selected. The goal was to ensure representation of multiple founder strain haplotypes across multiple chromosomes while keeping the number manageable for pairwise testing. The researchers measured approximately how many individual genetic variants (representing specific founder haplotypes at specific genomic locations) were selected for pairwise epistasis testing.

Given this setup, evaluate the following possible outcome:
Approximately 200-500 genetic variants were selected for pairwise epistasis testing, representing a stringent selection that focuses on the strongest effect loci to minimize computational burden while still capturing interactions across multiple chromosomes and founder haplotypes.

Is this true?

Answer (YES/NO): NO